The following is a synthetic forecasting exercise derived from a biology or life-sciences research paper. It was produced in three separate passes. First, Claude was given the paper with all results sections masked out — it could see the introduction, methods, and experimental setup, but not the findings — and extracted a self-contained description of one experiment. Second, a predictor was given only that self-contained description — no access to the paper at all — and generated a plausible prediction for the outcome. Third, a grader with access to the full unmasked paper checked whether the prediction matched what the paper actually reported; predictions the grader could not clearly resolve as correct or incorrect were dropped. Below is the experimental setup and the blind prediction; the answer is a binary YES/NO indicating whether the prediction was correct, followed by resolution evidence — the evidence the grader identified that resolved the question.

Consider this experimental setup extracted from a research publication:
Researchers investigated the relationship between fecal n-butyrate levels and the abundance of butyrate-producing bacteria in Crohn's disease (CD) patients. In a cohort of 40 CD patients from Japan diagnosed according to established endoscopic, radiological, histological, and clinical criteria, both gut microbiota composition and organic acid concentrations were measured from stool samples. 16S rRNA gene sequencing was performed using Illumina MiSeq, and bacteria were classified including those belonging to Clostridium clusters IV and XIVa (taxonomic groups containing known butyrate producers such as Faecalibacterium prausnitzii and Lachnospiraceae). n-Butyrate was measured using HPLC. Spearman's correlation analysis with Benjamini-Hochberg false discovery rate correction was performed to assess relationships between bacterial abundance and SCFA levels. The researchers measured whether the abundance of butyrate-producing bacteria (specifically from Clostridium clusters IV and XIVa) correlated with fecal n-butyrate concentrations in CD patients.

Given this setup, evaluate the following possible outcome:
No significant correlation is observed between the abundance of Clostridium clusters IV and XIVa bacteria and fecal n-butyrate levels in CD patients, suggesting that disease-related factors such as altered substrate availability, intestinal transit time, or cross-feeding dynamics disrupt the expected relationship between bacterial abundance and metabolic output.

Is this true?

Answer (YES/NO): NO